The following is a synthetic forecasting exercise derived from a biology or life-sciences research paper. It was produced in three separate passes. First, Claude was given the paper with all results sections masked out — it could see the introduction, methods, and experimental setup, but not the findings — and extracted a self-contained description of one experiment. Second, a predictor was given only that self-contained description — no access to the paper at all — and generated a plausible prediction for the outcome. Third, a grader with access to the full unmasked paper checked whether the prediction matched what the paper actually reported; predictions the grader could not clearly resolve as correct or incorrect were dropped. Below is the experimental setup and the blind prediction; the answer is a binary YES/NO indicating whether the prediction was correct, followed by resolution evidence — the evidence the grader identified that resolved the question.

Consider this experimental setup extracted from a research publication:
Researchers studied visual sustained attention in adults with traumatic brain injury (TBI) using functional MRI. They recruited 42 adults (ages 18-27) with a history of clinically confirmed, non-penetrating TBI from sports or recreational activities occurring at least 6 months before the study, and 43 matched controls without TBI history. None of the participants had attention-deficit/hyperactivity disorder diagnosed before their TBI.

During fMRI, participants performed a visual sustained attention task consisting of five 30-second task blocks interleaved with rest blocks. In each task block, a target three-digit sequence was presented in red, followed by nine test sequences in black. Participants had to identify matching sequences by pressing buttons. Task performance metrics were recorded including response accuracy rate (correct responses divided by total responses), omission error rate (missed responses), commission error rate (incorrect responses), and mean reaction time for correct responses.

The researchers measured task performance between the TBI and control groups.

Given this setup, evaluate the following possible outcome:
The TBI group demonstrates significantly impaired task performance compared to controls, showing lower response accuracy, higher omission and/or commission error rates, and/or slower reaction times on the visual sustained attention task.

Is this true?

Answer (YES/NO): NO